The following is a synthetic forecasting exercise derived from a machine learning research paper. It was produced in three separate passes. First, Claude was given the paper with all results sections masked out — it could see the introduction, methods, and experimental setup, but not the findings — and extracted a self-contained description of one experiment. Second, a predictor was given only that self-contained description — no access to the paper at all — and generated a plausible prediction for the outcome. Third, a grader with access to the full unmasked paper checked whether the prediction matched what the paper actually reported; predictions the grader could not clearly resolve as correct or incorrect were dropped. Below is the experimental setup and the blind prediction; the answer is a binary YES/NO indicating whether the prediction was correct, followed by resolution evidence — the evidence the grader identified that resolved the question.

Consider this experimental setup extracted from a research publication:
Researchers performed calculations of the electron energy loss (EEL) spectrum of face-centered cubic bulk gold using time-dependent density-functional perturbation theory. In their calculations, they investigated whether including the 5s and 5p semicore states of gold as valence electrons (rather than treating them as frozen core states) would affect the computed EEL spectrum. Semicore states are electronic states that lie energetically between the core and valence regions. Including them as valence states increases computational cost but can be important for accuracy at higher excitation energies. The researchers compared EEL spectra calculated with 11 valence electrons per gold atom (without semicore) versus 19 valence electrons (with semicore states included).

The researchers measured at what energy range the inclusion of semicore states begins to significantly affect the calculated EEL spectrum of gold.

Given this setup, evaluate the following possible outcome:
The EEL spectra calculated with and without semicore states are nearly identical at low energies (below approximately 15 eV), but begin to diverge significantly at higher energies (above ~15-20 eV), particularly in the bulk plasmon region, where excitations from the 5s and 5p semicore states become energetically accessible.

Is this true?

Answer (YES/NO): NO